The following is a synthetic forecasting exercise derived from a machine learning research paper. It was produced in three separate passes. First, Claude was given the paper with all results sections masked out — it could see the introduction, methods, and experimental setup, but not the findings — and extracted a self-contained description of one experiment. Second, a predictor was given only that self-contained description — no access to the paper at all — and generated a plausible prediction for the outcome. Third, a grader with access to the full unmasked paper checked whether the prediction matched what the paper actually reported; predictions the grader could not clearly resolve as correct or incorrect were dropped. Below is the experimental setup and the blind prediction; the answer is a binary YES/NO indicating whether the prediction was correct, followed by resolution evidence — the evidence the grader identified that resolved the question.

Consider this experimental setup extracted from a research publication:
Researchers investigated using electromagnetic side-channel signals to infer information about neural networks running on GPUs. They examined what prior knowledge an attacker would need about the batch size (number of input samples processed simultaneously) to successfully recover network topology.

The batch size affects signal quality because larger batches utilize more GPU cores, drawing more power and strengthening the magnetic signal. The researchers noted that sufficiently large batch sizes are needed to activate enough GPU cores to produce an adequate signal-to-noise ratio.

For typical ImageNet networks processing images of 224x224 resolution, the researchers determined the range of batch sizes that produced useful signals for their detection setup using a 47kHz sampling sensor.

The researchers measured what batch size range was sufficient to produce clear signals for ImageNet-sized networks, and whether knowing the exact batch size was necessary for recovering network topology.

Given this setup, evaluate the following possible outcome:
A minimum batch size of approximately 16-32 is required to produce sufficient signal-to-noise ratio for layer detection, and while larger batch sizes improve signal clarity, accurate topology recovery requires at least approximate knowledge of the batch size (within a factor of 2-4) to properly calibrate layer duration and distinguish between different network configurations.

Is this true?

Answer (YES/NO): NO